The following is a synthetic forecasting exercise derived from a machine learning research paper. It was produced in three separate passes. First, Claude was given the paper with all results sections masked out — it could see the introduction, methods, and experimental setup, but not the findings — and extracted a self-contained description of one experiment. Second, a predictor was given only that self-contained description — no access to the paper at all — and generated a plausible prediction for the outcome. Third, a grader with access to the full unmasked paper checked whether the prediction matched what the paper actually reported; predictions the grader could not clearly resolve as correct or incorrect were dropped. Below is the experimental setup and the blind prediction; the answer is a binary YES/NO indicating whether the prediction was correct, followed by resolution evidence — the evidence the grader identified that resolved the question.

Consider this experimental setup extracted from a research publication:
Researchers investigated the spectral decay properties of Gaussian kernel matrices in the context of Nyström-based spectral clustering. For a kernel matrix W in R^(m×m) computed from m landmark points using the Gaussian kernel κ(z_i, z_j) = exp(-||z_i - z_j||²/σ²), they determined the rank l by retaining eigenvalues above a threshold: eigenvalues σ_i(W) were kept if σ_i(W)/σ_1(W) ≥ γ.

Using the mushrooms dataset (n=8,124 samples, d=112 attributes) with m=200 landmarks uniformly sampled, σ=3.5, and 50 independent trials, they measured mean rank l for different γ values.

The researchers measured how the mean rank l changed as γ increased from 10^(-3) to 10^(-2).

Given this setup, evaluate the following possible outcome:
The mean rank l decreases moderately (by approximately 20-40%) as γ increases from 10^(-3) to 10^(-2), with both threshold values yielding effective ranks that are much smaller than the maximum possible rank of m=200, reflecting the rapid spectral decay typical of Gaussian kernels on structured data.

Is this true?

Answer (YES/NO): NO